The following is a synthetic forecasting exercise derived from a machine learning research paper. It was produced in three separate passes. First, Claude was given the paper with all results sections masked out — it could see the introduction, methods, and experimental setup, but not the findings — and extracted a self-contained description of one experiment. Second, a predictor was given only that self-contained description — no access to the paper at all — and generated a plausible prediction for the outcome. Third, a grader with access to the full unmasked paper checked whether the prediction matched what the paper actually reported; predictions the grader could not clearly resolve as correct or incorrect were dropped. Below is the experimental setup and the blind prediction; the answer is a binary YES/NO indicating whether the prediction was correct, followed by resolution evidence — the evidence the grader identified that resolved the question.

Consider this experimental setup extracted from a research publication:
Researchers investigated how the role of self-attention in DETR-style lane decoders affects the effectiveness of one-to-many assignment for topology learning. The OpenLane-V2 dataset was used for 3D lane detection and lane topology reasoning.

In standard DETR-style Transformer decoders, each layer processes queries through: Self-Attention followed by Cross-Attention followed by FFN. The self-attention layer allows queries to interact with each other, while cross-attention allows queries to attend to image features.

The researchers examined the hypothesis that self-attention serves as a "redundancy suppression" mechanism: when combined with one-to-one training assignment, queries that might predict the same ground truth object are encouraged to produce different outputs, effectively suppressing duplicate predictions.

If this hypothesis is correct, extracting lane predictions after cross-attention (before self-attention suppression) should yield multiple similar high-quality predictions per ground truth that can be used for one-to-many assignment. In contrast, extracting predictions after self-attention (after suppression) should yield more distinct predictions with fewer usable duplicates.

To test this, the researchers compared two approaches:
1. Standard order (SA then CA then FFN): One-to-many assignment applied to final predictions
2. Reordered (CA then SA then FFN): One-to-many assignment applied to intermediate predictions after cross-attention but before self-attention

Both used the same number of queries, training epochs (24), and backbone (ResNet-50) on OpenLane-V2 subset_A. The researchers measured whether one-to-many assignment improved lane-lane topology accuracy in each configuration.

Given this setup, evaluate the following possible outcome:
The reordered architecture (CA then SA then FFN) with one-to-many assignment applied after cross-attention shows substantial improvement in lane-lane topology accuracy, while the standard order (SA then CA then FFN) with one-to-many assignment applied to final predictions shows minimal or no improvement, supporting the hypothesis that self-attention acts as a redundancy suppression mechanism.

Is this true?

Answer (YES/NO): YES